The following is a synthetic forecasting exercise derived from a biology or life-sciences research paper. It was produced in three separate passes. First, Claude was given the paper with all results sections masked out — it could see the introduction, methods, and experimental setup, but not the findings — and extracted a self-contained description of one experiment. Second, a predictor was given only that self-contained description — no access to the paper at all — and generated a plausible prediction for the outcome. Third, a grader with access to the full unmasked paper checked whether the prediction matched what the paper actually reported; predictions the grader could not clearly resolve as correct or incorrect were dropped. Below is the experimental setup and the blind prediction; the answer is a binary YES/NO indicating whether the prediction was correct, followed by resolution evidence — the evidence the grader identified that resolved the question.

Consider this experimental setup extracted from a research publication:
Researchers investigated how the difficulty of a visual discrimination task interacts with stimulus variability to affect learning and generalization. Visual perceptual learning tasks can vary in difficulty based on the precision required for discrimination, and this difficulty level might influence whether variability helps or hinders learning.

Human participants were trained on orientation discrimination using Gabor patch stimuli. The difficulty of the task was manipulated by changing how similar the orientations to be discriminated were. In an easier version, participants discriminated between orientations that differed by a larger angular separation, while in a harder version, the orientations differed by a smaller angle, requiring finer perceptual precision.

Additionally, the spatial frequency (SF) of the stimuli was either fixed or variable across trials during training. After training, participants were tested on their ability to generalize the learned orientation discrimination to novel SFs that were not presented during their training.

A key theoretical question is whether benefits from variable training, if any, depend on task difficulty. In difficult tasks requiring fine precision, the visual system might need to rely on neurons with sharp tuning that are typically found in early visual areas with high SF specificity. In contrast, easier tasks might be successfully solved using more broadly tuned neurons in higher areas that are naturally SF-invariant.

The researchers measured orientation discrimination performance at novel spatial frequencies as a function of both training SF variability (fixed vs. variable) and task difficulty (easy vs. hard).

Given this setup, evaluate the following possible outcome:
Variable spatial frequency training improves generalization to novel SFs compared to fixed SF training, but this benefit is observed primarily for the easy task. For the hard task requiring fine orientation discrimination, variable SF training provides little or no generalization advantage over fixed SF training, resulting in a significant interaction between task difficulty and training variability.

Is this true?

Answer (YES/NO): NO